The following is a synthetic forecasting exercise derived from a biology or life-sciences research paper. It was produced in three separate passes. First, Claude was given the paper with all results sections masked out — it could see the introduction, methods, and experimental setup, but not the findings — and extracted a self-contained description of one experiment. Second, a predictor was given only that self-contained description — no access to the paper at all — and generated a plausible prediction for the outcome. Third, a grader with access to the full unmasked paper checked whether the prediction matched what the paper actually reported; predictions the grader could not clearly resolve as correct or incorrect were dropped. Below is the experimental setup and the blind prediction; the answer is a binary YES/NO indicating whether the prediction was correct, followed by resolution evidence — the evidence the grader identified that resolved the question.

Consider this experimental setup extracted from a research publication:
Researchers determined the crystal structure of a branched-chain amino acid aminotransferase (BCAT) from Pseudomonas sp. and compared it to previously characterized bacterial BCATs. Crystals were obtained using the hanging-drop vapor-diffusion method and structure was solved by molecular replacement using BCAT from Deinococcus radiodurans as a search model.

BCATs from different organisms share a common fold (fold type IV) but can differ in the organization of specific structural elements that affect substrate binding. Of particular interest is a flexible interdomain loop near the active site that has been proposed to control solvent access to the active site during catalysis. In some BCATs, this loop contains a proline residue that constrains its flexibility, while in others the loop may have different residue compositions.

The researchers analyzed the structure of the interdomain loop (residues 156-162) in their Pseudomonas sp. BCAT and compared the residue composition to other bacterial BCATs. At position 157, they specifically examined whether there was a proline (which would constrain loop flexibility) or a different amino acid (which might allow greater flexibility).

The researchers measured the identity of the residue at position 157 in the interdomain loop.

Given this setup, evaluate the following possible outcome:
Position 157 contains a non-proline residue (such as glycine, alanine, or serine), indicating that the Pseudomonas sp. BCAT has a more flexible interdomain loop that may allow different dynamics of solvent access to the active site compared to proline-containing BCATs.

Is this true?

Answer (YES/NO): YES